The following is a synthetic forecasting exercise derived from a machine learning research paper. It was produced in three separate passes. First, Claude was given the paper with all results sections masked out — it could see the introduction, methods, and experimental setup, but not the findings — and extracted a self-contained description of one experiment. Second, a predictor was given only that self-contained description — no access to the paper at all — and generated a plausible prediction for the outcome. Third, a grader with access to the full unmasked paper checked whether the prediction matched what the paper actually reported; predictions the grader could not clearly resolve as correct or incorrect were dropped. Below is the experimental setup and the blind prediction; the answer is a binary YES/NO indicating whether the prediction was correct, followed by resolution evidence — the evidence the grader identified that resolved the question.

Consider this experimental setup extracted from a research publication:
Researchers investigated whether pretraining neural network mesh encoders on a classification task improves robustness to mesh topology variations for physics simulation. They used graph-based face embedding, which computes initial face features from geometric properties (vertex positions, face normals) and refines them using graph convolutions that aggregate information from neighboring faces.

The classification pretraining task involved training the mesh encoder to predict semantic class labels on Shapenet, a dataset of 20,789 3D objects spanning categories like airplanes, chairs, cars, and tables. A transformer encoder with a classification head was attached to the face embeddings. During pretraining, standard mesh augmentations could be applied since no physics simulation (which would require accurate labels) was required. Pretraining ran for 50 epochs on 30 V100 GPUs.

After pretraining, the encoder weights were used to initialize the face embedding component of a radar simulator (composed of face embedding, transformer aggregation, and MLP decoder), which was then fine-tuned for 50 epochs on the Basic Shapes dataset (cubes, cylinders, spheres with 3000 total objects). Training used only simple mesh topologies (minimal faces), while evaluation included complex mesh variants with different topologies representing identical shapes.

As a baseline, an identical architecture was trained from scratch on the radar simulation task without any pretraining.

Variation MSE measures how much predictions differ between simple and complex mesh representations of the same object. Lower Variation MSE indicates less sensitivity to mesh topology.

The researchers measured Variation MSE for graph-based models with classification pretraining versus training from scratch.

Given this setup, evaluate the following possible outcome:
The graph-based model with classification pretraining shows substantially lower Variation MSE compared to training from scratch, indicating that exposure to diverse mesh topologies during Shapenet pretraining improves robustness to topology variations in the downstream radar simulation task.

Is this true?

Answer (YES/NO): NO